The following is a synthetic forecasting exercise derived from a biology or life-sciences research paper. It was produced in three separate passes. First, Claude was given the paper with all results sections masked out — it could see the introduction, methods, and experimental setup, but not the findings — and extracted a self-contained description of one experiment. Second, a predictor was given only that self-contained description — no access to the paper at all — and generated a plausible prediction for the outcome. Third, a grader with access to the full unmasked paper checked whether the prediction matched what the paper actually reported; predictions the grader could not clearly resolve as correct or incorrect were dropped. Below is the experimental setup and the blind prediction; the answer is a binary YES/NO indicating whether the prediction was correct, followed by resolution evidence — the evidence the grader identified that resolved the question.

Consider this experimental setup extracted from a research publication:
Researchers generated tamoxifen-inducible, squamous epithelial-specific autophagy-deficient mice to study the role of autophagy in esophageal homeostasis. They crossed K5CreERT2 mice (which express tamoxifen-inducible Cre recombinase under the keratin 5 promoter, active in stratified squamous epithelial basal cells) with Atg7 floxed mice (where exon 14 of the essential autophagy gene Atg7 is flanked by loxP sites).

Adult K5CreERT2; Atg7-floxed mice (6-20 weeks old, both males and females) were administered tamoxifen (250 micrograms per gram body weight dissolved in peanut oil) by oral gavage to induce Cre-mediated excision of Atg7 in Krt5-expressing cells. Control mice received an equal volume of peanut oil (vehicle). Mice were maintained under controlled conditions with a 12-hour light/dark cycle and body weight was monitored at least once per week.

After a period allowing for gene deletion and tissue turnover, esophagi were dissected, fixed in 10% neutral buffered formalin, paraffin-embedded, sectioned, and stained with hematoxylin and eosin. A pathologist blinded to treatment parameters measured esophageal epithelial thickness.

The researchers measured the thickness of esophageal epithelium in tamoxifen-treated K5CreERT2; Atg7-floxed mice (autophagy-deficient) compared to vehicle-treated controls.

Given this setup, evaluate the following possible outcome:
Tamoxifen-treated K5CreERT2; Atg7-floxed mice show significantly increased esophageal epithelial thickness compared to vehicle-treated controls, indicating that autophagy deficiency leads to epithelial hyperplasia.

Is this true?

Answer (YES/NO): YES